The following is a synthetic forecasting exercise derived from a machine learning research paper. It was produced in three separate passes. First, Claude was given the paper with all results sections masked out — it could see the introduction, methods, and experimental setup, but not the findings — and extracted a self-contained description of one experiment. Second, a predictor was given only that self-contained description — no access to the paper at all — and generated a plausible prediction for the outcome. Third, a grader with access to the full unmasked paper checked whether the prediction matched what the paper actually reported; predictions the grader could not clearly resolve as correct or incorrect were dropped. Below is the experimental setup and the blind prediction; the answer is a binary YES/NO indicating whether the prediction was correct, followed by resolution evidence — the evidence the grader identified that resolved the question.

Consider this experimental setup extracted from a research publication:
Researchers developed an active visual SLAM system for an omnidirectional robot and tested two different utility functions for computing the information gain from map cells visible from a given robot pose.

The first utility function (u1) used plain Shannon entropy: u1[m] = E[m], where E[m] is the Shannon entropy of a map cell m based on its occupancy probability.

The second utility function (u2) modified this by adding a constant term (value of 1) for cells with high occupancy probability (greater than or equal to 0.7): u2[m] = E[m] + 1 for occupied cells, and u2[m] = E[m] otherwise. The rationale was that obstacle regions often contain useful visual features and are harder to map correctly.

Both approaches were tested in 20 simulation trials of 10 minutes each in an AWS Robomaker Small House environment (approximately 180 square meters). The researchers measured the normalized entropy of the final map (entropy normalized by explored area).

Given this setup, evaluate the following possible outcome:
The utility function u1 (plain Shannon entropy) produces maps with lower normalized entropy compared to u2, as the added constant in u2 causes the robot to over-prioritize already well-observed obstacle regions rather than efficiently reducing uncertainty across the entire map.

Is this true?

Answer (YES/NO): NO